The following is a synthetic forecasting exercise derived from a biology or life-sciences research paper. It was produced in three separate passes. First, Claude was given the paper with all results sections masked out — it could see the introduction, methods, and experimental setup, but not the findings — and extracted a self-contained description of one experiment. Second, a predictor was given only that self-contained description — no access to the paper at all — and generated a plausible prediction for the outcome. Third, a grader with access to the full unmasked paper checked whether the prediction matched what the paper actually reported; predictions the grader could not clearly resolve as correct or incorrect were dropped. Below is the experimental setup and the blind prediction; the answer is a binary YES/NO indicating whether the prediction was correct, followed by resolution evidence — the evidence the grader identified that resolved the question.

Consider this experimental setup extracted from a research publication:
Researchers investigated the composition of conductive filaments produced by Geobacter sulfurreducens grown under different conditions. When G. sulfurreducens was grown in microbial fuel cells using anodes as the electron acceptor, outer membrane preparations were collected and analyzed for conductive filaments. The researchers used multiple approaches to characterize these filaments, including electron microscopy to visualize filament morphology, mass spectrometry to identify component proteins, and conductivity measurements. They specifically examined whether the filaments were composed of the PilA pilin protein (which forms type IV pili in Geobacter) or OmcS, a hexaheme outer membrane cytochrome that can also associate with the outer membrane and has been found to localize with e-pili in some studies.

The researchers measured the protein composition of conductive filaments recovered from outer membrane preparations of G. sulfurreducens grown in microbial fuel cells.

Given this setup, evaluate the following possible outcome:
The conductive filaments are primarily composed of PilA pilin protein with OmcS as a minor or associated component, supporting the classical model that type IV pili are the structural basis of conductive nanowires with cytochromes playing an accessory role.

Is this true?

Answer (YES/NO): NO